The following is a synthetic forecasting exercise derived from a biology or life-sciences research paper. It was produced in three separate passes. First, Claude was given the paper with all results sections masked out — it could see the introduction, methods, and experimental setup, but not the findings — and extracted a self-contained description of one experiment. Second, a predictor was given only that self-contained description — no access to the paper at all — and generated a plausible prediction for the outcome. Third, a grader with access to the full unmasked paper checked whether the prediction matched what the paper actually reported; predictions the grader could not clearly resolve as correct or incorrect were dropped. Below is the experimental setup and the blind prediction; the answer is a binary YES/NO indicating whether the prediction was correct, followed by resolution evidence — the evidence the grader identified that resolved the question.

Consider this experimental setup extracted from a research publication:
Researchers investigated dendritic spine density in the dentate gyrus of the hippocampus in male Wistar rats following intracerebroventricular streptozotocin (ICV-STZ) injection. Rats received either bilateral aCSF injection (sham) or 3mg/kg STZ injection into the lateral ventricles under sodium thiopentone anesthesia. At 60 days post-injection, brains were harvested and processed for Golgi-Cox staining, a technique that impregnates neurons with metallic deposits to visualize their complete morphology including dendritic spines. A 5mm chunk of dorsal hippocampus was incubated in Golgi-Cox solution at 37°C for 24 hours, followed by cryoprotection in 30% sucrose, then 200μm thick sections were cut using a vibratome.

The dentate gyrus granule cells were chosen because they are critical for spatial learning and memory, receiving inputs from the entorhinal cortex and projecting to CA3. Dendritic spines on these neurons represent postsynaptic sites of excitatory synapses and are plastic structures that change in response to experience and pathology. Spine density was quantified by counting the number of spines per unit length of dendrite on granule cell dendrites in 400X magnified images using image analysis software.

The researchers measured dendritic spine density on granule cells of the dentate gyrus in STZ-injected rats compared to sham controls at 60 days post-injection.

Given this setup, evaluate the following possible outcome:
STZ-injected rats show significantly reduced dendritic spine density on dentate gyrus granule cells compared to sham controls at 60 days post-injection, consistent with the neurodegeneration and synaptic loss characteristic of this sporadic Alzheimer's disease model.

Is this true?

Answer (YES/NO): YES